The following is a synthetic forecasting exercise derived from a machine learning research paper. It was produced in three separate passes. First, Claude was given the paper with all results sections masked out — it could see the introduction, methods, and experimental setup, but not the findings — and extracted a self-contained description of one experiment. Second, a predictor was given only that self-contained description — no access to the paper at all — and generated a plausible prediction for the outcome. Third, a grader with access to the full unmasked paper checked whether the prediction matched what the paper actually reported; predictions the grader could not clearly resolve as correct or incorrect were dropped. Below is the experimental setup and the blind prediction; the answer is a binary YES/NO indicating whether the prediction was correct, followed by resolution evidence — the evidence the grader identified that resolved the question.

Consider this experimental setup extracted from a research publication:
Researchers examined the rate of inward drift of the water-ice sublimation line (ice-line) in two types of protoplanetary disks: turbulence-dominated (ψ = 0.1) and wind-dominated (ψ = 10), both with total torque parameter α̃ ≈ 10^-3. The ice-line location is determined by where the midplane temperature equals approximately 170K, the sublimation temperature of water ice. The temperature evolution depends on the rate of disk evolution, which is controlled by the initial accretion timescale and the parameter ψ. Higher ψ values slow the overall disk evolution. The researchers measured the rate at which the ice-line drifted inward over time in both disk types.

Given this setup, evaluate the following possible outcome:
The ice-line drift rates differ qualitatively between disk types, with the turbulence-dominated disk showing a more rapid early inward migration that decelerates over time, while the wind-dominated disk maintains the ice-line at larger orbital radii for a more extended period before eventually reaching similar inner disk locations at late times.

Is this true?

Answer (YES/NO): NO